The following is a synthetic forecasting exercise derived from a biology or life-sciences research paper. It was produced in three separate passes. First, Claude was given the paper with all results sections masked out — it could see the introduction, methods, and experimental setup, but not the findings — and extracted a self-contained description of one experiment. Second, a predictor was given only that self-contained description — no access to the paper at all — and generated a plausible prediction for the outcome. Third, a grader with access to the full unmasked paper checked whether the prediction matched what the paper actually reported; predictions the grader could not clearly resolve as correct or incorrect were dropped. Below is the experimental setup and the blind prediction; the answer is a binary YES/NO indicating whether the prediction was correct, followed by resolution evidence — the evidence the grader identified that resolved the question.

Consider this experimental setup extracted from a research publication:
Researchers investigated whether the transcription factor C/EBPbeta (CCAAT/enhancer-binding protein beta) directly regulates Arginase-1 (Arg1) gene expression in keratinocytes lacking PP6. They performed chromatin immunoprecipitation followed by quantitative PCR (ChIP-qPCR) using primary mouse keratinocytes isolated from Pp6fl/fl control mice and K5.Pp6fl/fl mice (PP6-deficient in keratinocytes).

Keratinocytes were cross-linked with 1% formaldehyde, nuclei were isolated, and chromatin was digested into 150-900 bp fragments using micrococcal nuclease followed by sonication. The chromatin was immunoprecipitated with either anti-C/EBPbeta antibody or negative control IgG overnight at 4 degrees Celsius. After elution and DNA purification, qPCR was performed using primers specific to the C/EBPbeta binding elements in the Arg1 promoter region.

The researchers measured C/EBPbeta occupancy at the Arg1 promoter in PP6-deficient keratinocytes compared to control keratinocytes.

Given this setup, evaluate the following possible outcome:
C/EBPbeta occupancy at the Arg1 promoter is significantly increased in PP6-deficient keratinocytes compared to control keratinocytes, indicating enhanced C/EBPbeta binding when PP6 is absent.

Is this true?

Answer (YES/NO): YES